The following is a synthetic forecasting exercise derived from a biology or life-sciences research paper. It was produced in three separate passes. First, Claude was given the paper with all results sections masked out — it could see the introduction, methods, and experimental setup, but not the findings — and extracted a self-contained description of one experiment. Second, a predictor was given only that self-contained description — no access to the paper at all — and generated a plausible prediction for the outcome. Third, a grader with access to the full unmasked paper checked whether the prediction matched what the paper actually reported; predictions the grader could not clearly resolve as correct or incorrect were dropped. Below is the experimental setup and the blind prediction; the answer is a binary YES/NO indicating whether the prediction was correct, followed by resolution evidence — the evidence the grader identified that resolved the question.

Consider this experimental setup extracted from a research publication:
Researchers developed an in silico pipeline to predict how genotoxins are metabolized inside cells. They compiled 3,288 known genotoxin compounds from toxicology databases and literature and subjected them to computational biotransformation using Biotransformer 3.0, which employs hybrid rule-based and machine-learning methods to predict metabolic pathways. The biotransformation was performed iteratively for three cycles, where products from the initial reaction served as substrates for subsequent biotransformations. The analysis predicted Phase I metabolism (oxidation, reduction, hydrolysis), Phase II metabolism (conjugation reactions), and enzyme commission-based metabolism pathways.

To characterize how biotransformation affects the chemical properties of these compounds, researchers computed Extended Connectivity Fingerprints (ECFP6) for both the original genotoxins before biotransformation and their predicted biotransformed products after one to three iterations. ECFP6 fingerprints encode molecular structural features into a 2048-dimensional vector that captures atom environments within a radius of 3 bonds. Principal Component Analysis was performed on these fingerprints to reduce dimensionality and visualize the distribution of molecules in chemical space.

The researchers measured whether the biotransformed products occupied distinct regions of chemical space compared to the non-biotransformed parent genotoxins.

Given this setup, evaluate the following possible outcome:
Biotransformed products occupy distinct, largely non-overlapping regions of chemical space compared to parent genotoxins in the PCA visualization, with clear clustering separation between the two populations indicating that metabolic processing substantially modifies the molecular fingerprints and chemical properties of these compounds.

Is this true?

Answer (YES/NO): NO